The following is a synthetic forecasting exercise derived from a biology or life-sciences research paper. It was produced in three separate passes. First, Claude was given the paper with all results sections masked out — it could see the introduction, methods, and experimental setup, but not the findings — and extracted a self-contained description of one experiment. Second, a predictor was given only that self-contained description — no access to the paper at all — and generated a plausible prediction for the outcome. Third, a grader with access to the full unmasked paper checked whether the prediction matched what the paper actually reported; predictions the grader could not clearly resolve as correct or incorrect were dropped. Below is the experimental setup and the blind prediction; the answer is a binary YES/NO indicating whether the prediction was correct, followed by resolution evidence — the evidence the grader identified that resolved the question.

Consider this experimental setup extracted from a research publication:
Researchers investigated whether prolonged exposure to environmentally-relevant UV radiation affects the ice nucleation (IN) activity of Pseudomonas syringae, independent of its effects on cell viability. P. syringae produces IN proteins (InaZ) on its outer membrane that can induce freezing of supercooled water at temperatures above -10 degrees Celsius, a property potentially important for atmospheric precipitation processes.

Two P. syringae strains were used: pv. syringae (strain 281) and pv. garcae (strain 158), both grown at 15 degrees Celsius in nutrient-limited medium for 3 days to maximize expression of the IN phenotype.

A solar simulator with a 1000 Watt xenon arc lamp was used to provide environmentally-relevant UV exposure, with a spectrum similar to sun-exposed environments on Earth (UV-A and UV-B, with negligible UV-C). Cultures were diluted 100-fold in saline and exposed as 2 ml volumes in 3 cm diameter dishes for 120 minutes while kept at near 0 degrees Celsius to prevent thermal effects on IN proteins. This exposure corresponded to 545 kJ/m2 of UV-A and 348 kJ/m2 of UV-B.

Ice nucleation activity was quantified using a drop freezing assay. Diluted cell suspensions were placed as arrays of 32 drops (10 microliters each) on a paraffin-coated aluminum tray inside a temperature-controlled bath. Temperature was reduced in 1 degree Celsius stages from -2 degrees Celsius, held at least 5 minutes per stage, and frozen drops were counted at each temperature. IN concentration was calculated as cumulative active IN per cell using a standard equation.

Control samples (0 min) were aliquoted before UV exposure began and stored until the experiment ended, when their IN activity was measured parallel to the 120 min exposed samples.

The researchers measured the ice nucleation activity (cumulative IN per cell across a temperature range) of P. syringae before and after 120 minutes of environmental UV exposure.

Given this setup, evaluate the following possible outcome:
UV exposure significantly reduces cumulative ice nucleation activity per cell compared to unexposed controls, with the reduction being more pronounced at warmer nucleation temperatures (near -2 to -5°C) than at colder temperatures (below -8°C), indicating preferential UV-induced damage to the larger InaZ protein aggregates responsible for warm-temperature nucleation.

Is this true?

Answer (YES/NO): NO